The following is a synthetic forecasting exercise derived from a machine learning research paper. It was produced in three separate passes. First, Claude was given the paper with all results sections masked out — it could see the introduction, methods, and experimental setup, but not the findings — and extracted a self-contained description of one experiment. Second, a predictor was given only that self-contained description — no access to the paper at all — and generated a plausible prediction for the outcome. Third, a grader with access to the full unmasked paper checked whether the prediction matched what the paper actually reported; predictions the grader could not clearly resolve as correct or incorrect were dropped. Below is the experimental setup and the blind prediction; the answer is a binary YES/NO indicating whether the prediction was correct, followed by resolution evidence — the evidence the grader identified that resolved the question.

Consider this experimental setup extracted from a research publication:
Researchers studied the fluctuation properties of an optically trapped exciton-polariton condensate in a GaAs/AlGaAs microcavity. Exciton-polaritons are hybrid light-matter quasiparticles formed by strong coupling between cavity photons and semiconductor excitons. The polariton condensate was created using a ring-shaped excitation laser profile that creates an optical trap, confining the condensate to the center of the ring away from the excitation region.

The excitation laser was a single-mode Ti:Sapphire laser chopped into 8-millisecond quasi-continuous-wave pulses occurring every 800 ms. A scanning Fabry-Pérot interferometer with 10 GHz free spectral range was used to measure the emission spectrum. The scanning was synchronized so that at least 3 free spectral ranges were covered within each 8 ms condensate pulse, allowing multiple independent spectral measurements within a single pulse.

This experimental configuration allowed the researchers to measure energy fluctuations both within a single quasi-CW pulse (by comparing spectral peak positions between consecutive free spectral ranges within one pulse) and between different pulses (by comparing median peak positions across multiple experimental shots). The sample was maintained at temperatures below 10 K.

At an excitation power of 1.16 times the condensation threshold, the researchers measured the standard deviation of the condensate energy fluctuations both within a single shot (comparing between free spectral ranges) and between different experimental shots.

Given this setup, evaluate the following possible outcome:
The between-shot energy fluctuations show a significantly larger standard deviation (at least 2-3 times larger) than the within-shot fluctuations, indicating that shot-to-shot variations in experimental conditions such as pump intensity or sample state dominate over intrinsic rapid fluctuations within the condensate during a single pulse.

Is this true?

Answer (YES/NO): NO